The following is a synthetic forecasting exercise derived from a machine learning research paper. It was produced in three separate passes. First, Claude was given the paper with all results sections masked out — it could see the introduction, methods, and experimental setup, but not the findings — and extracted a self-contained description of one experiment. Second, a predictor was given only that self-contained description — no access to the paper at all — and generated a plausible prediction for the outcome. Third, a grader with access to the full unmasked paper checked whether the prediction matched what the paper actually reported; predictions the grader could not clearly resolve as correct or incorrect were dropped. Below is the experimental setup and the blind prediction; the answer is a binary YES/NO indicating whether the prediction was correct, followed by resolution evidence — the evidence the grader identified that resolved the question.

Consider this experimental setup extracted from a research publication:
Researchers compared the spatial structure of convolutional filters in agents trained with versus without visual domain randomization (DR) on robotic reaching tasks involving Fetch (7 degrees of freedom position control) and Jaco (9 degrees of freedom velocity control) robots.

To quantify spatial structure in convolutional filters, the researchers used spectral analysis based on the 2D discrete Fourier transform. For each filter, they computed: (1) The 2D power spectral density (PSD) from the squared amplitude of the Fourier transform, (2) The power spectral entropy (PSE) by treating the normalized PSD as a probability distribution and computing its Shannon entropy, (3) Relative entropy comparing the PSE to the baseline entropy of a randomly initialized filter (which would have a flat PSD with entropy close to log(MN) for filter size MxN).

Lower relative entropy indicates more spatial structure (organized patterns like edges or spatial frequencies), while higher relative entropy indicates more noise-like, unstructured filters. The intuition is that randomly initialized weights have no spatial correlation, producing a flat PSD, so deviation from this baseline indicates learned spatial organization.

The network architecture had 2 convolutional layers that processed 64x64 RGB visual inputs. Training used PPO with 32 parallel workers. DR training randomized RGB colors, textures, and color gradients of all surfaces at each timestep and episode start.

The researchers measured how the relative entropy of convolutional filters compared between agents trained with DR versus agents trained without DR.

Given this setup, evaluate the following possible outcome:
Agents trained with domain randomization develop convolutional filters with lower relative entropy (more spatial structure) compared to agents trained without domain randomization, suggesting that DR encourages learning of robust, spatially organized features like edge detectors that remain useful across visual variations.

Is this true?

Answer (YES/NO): NO